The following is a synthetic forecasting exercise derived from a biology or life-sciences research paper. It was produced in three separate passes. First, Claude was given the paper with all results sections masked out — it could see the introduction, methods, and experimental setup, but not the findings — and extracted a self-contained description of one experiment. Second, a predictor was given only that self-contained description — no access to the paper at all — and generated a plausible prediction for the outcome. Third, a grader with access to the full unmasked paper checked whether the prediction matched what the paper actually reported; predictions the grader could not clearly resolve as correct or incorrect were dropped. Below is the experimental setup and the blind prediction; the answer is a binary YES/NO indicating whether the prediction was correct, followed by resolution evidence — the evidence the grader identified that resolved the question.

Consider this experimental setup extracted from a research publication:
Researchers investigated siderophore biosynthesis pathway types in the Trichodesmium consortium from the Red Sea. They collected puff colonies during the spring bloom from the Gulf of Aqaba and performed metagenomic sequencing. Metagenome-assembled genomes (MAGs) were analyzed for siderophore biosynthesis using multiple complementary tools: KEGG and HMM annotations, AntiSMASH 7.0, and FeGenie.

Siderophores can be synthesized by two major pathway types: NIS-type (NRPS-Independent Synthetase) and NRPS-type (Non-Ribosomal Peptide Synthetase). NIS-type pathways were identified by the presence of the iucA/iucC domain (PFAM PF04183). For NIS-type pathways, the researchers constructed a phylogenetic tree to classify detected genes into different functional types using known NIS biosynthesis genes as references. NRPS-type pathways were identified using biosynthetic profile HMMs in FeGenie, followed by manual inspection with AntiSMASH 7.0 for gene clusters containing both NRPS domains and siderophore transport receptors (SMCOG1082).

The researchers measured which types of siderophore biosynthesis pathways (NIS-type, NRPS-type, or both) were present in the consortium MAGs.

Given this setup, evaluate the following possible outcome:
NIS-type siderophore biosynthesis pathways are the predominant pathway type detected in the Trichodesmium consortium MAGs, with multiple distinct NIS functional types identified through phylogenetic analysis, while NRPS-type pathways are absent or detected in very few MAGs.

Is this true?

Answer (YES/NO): NO